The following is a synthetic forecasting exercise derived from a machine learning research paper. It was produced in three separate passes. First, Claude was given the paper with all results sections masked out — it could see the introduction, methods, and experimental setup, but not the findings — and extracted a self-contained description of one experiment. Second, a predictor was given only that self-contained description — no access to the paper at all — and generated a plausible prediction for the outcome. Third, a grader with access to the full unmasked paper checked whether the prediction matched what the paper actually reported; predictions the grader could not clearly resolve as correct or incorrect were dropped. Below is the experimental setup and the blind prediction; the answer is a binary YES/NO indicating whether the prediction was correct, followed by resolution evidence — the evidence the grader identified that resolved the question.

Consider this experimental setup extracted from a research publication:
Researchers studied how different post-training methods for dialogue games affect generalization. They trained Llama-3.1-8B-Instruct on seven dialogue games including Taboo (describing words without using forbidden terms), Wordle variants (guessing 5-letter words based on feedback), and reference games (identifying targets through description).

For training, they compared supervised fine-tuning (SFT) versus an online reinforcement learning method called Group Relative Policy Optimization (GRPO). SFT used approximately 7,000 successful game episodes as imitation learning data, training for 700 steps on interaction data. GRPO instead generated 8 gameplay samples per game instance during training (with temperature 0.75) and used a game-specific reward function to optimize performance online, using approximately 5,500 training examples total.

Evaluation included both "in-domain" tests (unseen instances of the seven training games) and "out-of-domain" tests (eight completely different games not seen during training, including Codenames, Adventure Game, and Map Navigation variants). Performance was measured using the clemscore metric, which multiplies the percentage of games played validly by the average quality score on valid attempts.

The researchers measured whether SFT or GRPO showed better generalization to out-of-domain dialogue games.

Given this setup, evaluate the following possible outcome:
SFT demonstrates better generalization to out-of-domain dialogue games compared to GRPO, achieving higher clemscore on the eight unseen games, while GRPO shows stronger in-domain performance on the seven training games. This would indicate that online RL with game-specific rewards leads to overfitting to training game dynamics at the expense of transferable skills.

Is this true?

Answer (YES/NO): NO